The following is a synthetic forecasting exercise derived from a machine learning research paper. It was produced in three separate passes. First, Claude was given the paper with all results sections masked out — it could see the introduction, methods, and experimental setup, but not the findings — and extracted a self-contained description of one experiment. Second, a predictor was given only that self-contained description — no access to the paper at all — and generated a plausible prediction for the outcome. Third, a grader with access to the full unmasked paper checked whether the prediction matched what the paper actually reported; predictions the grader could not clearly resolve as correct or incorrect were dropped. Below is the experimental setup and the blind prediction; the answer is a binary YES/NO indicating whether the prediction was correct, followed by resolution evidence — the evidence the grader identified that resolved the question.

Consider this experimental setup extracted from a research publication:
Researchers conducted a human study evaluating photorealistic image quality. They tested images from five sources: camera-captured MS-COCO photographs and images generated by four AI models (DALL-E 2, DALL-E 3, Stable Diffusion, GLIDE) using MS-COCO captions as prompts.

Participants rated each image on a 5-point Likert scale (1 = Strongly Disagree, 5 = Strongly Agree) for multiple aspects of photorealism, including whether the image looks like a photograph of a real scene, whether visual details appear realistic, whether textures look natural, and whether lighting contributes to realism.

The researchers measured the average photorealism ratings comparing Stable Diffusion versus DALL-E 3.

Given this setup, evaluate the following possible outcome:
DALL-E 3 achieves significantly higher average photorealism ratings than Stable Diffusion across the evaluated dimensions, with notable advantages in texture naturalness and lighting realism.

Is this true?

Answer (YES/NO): NO